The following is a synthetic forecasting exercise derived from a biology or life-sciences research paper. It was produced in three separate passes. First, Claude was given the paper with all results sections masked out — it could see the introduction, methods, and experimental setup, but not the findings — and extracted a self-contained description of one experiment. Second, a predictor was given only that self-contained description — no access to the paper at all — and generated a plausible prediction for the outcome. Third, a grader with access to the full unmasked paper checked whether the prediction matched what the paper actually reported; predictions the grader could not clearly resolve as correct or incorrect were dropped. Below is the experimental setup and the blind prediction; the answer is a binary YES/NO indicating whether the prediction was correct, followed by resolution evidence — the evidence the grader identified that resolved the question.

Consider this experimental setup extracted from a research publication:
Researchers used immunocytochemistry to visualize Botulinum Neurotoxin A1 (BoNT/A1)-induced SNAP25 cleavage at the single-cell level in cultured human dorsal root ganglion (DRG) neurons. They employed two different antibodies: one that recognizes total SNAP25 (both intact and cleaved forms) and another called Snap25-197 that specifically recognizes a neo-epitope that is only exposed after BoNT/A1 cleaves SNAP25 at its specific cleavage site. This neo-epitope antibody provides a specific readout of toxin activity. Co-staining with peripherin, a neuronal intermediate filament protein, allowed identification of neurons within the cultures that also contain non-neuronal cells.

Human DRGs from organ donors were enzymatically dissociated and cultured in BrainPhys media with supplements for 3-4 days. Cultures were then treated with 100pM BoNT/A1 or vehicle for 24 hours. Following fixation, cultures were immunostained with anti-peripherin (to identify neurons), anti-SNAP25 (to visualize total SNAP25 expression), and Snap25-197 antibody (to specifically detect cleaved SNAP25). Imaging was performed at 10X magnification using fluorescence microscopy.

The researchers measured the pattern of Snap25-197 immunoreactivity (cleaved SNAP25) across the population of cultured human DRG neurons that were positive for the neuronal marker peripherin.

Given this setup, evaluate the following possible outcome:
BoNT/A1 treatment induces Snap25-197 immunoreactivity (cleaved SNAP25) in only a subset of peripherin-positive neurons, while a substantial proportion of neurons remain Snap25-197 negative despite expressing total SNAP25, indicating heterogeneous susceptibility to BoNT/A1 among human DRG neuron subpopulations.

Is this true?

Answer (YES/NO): NO